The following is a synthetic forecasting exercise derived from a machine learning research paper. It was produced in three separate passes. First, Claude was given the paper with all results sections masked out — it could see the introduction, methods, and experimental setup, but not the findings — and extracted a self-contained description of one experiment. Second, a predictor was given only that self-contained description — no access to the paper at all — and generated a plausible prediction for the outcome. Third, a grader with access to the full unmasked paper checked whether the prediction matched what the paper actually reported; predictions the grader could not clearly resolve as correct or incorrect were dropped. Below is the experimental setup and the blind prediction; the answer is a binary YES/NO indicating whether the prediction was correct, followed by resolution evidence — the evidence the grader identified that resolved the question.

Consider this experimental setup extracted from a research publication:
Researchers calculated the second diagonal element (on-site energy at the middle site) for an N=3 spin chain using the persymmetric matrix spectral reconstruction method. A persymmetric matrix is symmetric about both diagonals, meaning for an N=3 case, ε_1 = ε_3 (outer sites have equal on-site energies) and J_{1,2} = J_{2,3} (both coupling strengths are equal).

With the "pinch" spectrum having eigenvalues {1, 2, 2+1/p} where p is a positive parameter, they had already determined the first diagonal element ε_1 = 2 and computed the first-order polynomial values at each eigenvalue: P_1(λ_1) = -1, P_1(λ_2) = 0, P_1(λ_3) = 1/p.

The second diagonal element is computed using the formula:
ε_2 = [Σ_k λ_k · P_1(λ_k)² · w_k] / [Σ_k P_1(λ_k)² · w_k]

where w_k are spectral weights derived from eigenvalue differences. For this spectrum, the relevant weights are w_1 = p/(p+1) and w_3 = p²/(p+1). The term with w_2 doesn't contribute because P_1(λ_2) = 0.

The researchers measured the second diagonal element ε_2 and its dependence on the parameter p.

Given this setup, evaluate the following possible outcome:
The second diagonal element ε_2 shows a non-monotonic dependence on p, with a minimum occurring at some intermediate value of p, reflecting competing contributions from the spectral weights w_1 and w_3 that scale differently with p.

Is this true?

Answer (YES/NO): NO